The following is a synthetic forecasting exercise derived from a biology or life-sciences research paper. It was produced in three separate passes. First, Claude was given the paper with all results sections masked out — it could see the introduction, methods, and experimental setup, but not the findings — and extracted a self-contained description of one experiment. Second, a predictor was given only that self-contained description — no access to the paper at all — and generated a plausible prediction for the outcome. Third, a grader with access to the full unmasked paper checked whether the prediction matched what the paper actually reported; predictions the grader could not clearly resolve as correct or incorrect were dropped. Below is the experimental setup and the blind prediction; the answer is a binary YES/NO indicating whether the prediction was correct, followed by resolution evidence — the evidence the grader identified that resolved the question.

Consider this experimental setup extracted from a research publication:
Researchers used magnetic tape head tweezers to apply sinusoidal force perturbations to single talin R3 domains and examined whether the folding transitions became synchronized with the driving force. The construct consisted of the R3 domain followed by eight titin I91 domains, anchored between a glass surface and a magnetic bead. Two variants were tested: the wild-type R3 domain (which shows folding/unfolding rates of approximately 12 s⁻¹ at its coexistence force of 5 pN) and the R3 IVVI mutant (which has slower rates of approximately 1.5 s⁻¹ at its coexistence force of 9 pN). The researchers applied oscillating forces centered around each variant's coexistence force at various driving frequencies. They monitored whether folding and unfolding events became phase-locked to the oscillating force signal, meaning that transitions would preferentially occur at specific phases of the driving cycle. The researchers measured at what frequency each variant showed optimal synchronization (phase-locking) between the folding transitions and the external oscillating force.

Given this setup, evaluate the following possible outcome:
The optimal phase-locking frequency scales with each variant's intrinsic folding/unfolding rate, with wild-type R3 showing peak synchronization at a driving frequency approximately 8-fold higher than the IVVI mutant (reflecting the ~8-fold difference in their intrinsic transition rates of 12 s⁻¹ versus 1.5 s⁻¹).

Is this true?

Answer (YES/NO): YES